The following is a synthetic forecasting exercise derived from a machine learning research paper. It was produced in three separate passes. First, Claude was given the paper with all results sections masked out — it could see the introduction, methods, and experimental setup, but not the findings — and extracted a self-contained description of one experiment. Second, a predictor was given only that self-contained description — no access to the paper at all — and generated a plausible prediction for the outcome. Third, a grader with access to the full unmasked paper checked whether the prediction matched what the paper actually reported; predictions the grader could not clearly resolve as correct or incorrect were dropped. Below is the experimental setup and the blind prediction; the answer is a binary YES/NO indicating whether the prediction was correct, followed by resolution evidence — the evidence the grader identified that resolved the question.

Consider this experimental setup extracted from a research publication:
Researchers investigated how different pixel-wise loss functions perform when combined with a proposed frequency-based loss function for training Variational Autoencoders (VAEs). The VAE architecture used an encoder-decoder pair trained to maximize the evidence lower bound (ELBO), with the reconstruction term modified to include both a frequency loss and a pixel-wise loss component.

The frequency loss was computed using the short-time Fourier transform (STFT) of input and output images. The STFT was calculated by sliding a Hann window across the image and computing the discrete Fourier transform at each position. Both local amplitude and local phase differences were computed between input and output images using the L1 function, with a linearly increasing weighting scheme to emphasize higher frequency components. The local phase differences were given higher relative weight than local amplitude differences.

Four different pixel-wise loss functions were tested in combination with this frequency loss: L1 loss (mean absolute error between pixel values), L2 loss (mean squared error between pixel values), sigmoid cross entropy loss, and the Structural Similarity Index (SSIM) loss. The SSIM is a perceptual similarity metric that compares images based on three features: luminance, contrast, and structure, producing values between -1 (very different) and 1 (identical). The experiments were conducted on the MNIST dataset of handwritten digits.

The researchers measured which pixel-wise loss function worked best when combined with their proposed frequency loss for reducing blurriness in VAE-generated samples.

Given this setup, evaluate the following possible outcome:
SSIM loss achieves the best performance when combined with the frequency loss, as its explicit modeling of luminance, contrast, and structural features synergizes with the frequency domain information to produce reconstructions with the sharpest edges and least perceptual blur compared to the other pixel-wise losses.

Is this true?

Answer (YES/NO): YES